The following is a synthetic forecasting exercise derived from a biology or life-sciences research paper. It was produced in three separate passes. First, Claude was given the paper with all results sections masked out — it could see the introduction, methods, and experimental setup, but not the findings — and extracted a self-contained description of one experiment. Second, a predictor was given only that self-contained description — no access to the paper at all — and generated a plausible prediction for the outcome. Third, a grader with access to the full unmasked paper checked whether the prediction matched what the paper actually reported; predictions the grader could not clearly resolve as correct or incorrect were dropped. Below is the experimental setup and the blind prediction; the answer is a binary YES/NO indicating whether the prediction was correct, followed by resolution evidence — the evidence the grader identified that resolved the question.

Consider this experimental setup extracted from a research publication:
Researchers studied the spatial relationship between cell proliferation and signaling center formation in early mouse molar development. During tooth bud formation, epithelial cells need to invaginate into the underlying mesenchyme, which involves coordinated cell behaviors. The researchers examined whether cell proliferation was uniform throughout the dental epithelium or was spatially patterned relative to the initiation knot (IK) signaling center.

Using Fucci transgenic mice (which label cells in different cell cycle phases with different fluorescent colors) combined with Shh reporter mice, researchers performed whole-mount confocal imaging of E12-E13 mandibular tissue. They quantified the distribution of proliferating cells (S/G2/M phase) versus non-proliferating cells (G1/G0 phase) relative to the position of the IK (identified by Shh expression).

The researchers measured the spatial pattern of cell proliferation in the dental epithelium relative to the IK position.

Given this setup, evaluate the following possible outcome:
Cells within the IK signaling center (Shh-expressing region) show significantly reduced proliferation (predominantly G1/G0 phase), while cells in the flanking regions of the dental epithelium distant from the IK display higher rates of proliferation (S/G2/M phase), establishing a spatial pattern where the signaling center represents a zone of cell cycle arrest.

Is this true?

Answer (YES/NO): YES